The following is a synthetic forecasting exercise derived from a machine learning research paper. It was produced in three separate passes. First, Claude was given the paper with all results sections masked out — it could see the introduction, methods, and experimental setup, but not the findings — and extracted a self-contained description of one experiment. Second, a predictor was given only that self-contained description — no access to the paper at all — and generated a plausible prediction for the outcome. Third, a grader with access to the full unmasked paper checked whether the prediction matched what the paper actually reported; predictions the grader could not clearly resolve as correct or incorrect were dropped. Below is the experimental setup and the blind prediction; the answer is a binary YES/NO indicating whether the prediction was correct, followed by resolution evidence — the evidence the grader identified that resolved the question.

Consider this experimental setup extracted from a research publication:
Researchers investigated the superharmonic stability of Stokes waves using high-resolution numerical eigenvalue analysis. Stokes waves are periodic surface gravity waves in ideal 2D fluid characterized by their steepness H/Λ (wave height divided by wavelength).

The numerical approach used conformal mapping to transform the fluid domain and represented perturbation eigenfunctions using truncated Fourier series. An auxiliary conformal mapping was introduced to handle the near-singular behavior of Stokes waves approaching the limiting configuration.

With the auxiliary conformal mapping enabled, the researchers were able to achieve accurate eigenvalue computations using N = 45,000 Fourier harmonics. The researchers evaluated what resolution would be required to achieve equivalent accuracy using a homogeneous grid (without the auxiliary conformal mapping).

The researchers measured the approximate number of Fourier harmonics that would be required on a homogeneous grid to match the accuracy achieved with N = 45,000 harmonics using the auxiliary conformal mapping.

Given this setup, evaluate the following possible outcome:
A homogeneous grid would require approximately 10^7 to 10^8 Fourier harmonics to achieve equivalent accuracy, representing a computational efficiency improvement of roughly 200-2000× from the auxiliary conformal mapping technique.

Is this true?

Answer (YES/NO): NO